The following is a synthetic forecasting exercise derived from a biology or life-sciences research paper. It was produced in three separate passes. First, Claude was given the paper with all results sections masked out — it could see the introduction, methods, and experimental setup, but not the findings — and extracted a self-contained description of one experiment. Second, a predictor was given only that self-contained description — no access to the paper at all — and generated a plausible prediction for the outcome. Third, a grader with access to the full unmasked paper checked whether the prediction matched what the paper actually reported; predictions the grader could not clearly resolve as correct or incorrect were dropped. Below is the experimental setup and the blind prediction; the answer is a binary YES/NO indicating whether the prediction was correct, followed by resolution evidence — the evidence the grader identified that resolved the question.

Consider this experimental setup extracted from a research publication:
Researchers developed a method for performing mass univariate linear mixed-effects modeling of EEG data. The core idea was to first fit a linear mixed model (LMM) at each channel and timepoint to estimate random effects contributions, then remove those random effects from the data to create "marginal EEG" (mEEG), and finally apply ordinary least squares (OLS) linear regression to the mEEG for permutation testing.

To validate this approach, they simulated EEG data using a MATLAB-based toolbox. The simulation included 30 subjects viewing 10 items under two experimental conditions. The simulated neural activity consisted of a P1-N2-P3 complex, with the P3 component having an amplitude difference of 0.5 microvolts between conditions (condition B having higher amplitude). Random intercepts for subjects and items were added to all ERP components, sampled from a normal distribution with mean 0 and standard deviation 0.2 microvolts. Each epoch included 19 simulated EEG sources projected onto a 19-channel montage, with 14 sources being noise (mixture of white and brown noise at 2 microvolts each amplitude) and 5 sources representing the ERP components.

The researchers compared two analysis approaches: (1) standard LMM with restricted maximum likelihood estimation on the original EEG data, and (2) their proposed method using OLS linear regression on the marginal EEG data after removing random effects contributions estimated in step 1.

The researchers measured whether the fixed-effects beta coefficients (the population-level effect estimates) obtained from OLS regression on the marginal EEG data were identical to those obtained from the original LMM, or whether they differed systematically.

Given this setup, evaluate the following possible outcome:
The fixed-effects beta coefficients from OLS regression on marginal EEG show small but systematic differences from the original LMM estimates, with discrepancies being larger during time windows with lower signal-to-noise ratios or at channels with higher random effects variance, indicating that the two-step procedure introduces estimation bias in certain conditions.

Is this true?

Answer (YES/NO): NO